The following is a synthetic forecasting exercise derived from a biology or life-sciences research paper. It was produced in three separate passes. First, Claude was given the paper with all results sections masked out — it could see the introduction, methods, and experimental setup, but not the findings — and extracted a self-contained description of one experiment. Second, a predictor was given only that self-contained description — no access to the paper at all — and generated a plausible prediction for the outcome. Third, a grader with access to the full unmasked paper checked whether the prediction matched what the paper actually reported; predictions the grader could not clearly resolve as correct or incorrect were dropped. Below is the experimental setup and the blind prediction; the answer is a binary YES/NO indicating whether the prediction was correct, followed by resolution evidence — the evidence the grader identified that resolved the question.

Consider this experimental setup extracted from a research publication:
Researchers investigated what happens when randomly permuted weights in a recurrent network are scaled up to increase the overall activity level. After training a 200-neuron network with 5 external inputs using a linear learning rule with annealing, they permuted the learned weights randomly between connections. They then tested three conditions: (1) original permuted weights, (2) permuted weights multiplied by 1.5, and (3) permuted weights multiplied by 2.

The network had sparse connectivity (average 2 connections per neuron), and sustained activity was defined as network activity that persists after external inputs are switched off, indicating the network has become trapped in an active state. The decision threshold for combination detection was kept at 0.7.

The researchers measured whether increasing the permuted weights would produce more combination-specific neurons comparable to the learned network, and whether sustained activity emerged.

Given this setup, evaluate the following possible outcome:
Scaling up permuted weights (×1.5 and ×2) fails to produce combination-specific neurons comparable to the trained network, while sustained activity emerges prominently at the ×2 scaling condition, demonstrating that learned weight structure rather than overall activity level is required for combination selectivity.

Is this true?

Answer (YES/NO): YES